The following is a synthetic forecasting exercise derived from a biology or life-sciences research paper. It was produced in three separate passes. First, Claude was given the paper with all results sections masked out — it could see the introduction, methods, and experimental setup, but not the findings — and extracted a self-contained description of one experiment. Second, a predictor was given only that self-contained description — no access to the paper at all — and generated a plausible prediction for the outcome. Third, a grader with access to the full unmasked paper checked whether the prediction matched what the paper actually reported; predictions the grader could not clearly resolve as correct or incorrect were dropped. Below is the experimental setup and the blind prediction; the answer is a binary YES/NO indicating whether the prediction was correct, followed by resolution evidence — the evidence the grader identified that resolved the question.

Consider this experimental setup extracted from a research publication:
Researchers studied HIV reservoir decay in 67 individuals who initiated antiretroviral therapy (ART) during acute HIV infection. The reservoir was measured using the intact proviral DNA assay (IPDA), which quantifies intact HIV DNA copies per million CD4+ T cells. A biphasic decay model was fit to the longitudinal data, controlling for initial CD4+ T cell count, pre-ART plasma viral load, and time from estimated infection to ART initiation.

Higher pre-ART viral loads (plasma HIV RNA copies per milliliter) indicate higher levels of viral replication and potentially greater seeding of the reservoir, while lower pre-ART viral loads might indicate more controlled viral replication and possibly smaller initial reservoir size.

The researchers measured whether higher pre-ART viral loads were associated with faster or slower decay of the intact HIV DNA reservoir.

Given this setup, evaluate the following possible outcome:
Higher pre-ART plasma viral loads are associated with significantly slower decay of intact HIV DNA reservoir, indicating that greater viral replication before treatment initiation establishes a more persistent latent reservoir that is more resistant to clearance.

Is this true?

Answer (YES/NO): NO